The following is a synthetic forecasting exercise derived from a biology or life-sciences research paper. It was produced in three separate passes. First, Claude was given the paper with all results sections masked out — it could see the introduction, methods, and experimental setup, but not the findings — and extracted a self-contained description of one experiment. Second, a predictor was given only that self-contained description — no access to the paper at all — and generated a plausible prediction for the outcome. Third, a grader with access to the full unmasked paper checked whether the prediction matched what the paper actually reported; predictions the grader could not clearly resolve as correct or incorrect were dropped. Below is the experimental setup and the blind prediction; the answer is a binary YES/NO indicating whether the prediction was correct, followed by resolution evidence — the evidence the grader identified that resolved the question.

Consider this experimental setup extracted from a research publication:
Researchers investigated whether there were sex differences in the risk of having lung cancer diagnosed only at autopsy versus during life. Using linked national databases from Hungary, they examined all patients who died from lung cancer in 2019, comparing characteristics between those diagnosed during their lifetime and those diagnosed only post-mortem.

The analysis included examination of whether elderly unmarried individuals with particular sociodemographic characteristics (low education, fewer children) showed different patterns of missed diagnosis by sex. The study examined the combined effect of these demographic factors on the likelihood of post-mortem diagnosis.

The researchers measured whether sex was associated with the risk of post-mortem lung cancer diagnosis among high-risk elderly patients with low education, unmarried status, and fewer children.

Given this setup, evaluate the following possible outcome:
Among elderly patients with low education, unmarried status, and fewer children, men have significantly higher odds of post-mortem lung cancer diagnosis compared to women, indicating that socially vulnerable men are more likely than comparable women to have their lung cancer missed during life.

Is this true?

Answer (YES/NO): NO